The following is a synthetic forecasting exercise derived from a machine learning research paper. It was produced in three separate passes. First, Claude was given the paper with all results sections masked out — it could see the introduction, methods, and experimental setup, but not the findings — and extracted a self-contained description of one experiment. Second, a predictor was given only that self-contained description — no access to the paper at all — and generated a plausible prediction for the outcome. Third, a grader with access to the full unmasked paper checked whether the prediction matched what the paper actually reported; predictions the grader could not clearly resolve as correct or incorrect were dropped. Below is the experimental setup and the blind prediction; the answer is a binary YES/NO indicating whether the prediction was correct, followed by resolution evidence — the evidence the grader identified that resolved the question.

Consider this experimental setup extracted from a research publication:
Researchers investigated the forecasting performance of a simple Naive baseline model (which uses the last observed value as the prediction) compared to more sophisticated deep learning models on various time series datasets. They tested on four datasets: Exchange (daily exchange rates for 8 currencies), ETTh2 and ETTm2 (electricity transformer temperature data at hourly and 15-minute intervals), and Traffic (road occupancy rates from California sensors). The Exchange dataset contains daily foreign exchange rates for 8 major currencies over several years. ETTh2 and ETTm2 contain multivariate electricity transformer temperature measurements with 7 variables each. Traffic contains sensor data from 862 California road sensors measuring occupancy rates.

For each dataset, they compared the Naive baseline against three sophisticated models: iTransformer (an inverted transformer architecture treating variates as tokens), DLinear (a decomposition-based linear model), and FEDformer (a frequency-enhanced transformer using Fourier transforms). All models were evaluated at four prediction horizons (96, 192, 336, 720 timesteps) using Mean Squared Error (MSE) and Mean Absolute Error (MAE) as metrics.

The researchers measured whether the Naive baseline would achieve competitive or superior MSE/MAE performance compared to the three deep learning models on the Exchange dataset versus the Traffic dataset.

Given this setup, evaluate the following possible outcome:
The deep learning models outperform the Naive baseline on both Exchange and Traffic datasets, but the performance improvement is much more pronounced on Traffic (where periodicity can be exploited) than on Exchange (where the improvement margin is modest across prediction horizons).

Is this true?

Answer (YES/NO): NO